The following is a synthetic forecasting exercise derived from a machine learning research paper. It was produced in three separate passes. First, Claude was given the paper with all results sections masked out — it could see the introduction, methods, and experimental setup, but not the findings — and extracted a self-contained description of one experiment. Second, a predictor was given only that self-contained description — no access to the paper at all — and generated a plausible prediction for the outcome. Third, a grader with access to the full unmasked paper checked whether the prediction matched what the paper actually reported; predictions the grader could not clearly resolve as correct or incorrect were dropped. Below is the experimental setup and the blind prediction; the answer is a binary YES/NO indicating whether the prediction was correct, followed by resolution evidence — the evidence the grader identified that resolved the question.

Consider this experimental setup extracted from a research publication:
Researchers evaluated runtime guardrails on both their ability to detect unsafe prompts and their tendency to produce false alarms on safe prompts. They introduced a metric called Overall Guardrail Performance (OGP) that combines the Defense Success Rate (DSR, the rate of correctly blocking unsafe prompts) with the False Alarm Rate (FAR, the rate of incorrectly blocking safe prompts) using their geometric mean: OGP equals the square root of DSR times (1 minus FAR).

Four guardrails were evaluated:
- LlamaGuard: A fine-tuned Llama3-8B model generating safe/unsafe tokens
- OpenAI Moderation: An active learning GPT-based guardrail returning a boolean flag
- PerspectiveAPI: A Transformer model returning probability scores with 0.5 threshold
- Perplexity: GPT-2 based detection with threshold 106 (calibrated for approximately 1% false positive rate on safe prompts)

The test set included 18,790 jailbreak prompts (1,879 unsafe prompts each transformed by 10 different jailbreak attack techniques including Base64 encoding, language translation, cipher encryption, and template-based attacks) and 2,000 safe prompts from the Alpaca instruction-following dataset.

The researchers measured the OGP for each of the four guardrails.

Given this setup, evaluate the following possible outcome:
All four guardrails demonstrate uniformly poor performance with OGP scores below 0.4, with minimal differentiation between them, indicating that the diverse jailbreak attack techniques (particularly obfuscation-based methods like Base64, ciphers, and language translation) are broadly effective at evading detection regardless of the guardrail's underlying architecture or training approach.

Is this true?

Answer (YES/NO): NO